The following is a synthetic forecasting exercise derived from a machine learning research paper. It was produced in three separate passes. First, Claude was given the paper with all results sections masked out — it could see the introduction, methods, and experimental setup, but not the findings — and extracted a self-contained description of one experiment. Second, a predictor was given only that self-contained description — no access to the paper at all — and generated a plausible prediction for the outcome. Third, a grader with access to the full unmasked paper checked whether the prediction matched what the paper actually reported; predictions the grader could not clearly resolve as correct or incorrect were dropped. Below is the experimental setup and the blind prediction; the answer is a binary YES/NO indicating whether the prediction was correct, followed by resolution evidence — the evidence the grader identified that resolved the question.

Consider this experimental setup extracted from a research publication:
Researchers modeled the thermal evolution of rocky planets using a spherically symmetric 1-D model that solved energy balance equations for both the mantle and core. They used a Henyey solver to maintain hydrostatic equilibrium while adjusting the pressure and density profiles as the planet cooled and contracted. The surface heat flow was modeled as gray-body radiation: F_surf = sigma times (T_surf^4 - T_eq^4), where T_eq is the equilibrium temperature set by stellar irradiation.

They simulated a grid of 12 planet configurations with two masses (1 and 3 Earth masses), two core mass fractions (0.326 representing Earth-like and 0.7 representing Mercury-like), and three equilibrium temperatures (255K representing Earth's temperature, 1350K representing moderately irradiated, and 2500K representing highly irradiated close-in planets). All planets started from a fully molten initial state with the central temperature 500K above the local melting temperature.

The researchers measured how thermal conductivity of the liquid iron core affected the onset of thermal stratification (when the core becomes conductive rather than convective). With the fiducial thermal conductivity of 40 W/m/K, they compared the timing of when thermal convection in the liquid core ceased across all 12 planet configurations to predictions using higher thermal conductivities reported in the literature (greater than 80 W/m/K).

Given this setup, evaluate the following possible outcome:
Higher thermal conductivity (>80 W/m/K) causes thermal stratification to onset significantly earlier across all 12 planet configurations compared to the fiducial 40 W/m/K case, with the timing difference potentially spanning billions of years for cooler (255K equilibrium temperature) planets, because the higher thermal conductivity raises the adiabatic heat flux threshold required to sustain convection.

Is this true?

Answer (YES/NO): NO